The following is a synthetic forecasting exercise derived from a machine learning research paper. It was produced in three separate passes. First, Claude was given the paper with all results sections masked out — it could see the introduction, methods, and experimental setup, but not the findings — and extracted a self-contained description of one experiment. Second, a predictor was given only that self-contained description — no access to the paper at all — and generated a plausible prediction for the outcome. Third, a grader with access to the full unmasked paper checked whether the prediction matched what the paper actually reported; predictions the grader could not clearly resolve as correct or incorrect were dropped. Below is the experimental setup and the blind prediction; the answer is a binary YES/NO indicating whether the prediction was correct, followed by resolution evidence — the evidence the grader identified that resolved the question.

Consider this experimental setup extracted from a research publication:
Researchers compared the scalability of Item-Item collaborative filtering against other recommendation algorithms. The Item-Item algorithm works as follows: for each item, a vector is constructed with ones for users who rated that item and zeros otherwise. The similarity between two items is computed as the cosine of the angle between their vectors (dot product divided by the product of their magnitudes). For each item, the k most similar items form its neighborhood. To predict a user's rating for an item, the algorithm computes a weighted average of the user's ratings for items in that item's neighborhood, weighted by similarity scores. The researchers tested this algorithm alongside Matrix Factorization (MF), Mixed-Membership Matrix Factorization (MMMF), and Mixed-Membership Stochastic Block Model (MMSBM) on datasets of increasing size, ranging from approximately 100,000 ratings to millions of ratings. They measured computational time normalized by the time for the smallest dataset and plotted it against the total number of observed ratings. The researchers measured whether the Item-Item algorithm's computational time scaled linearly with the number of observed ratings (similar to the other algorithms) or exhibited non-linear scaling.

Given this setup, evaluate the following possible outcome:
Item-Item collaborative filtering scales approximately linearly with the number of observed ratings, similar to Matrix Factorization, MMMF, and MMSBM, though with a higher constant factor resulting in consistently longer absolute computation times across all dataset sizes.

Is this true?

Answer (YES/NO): NO